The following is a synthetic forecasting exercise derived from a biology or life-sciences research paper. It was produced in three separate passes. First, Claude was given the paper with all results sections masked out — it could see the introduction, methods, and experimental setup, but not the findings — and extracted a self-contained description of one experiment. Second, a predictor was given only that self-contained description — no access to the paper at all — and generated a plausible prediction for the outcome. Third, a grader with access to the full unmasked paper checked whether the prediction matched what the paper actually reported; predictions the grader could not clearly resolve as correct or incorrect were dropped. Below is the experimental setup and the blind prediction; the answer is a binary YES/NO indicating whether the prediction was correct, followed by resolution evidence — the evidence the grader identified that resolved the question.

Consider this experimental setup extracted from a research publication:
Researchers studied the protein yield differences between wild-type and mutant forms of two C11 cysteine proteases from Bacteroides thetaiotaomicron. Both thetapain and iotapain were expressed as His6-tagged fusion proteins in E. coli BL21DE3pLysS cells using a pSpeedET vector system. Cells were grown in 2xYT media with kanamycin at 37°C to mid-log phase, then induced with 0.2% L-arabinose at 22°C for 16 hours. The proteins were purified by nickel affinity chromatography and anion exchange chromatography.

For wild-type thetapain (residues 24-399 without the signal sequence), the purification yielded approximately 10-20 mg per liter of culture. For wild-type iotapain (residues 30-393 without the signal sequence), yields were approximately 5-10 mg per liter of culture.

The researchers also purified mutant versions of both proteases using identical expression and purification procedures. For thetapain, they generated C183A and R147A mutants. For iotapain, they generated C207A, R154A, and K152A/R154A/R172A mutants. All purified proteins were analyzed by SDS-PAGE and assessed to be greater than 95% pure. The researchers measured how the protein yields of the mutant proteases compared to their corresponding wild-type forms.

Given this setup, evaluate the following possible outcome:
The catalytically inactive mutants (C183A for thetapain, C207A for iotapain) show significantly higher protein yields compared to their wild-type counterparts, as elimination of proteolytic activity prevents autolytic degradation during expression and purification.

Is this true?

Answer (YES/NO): NO